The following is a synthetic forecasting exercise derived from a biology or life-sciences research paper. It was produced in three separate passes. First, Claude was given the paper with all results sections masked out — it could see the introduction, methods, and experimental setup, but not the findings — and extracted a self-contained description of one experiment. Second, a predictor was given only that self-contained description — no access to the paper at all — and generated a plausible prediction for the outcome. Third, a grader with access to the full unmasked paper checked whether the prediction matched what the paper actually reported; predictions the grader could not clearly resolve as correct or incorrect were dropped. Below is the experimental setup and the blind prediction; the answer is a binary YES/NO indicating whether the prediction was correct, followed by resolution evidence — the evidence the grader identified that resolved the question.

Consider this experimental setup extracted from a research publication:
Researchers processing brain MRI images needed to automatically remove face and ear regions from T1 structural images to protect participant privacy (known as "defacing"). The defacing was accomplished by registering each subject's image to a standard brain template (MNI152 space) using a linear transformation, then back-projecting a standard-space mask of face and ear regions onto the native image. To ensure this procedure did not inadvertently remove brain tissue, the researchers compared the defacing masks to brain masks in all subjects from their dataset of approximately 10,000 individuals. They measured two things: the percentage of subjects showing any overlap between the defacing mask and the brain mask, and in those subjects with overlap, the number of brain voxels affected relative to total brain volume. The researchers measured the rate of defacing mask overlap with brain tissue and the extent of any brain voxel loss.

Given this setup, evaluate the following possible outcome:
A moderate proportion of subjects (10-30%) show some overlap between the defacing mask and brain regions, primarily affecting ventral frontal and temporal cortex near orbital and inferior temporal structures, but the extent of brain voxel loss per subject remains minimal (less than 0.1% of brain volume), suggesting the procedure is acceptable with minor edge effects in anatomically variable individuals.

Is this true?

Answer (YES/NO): NO